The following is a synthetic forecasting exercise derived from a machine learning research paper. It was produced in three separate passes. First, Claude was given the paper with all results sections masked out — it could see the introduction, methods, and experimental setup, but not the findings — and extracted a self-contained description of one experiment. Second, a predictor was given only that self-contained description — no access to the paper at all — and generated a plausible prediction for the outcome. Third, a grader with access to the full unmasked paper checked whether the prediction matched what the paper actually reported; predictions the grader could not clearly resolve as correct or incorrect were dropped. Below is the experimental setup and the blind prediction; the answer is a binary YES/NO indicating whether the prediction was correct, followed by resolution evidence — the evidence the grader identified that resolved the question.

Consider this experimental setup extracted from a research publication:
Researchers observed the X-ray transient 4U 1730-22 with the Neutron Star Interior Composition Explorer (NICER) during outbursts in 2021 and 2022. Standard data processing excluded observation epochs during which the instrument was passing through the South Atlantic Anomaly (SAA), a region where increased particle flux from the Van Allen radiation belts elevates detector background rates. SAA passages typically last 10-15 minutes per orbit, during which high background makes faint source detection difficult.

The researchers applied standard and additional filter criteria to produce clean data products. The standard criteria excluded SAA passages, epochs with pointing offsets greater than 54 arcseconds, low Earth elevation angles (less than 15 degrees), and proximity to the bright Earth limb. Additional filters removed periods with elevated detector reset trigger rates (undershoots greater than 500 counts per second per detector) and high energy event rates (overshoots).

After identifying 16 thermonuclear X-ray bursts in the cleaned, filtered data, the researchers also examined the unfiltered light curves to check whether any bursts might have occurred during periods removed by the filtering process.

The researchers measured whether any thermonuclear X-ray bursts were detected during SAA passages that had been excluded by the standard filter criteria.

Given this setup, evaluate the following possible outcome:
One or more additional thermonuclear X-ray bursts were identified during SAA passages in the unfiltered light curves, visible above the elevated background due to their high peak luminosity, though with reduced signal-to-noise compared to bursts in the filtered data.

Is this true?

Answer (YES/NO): NO